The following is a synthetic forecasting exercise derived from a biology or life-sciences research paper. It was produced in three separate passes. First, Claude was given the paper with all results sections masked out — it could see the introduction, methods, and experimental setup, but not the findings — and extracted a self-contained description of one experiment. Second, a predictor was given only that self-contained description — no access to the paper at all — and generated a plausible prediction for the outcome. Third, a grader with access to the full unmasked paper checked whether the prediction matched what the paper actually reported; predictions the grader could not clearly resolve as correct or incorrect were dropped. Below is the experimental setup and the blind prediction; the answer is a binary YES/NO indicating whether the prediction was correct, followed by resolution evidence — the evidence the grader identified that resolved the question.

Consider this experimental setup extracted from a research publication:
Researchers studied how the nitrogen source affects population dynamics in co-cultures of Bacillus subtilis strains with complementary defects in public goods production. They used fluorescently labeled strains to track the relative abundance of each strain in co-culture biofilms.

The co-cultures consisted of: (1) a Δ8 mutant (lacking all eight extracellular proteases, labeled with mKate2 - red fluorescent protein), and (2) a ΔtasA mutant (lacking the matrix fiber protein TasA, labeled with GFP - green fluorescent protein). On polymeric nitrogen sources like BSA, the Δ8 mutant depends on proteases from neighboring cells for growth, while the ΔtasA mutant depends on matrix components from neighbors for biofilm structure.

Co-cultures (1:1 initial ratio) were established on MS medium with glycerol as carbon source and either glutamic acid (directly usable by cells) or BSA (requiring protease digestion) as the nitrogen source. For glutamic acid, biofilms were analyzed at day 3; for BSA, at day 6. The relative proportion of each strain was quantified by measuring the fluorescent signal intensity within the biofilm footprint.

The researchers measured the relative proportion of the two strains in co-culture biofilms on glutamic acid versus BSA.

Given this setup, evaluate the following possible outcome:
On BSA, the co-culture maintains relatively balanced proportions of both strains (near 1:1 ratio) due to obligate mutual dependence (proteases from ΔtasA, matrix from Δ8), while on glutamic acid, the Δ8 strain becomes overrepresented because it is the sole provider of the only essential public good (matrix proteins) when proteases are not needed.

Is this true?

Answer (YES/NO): NO